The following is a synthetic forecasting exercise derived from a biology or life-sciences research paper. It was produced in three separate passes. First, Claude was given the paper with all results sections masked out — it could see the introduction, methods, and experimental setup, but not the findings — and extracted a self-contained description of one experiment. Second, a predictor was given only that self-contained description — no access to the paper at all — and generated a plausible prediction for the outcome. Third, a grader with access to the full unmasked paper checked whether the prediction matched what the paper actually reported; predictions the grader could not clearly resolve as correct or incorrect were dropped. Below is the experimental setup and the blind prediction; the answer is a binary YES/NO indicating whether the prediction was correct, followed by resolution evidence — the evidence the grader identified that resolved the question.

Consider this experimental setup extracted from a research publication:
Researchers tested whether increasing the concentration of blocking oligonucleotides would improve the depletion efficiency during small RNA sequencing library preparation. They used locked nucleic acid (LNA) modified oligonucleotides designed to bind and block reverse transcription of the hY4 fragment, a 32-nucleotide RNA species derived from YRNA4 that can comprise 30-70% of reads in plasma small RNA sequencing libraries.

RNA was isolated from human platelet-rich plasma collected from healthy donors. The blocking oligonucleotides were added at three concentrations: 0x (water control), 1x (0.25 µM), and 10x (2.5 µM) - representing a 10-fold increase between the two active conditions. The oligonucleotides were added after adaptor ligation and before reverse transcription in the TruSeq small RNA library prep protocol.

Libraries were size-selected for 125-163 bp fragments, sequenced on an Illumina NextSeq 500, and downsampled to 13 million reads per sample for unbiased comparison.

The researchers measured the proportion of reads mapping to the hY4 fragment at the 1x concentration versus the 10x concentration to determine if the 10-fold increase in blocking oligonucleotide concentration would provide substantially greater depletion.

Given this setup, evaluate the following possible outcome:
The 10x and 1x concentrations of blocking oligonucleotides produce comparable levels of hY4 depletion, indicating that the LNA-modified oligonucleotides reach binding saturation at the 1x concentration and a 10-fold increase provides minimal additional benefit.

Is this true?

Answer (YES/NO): YES